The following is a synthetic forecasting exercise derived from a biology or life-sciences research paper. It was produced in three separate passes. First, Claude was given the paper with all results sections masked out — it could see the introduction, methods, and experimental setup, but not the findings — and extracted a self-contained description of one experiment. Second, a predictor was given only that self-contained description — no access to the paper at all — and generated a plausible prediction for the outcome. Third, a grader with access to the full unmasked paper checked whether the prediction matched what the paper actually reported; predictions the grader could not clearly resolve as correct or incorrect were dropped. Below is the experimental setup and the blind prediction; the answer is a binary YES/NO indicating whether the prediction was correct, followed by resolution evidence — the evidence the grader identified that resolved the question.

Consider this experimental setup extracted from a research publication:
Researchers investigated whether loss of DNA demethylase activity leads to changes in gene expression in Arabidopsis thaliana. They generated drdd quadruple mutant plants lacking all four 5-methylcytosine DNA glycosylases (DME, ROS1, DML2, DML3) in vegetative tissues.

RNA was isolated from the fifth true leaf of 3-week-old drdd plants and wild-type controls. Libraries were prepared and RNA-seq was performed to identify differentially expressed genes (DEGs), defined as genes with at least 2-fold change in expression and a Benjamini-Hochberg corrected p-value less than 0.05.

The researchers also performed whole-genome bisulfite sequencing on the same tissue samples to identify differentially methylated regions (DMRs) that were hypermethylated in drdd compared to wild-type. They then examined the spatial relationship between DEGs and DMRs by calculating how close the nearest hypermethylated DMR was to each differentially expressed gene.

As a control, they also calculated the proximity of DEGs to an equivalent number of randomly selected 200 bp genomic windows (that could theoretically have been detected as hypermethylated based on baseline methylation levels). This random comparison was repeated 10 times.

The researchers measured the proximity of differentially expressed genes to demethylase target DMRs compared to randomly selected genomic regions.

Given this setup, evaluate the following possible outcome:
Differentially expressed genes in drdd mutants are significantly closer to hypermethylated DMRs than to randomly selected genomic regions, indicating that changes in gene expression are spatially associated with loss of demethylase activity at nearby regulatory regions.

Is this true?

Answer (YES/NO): NO